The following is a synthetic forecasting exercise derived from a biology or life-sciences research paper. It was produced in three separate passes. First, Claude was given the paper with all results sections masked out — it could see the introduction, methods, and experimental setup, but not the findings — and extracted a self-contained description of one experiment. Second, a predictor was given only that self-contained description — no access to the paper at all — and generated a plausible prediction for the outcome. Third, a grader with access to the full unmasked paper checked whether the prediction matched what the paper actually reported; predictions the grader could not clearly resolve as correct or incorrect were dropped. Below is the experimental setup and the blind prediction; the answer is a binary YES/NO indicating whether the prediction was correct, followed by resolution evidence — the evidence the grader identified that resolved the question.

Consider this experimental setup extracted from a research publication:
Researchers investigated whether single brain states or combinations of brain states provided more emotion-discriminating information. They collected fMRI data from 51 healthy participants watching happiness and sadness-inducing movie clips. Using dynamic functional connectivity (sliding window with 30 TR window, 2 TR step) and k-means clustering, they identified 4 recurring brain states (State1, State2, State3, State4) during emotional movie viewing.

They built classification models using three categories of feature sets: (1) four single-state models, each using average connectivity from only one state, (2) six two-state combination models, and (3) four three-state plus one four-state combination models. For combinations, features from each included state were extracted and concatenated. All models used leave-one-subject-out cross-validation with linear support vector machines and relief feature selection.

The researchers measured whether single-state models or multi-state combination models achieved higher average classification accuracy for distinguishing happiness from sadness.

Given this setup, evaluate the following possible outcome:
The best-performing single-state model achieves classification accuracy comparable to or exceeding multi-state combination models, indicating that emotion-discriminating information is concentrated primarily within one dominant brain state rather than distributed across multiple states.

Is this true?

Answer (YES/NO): YES